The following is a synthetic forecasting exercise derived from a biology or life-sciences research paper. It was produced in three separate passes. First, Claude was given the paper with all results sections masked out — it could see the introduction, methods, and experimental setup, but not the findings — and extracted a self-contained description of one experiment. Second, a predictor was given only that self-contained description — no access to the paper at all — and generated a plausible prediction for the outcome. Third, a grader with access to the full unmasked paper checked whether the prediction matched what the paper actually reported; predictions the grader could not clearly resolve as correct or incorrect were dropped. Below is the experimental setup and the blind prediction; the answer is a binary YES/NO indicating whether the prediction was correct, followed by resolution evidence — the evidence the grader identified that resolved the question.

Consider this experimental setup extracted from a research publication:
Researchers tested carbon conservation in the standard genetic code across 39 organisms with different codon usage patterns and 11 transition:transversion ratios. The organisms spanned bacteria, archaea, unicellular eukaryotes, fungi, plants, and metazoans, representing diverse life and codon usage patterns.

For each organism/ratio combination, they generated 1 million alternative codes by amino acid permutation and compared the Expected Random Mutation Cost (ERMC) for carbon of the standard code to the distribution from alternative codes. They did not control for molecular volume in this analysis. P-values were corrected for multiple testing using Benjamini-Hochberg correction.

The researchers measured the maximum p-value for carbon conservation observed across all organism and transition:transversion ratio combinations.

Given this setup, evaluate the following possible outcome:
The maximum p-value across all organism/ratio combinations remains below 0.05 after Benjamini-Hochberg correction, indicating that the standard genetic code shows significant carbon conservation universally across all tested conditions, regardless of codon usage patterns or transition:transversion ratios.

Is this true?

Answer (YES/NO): NO